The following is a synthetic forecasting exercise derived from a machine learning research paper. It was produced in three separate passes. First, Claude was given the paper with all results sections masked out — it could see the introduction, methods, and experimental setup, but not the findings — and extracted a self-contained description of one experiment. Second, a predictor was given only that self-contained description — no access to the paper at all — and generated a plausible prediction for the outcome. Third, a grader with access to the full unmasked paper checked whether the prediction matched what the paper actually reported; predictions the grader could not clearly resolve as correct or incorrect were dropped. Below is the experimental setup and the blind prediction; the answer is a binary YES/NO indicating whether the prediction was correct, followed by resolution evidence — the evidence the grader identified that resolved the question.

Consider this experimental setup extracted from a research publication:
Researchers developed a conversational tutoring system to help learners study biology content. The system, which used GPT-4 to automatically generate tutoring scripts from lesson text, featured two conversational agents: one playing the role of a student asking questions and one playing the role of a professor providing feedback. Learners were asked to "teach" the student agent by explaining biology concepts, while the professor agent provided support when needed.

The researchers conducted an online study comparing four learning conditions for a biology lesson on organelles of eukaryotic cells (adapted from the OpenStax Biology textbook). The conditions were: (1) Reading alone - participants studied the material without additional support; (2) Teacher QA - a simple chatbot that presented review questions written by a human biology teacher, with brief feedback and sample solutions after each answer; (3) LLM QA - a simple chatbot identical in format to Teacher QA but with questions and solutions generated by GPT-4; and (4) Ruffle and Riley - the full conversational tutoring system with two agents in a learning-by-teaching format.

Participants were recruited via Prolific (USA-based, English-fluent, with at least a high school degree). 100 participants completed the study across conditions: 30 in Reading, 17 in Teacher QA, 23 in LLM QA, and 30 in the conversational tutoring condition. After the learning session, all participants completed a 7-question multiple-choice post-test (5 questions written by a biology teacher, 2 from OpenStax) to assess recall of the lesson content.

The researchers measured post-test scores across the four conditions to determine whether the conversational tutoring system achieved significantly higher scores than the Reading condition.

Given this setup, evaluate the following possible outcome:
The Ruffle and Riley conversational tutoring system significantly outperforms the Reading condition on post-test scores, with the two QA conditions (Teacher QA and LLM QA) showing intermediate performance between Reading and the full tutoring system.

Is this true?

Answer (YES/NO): NO